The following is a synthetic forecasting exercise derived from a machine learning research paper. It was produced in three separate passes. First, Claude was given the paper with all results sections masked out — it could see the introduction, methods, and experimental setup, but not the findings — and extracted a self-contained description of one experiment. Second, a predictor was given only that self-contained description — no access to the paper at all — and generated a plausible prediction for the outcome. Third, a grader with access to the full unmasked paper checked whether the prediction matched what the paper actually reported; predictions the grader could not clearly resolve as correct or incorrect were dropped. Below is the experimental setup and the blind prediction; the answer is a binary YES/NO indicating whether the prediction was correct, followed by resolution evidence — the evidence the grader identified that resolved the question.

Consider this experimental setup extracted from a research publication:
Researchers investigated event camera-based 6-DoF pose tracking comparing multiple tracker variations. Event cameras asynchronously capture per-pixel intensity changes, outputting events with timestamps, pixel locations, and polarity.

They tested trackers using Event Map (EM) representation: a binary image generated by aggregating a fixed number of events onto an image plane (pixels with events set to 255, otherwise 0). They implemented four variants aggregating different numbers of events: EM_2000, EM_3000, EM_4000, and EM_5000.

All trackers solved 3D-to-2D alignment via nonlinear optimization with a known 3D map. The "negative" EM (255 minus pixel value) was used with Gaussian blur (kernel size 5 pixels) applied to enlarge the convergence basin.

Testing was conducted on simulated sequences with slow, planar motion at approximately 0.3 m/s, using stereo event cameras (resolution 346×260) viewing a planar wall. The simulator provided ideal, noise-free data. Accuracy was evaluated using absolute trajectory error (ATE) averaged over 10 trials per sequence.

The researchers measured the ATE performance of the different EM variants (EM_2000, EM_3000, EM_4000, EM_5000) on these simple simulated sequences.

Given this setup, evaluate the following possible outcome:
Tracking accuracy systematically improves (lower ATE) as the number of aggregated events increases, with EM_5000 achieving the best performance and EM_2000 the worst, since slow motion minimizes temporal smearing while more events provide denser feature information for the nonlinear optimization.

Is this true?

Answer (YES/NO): NO